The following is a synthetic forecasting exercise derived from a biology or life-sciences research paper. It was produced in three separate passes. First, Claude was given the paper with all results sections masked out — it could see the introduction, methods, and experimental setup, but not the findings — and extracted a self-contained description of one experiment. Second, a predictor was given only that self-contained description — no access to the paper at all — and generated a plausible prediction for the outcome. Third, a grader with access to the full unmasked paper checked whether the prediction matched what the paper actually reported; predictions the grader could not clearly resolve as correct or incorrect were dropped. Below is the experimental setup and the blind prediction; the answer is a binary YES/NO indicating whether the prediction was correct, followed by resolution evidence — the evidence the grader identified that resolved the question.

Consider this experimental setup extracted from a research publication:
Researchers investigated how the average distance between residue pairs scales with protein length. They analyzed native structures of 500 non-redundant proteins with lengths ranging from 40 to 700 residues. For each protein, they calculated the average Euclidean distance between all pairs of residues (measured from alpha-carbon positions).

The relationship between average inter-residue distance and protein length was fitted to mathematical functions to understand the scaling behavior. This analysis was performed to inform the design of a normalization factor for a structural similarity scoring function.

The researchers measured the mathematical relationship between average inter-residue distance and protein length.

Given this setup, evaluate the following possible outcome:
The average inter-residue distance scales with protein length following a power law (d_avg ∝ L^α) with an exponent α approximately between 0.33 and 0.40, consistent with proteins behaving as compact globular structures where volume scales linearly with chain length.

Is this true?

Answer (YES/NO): NO